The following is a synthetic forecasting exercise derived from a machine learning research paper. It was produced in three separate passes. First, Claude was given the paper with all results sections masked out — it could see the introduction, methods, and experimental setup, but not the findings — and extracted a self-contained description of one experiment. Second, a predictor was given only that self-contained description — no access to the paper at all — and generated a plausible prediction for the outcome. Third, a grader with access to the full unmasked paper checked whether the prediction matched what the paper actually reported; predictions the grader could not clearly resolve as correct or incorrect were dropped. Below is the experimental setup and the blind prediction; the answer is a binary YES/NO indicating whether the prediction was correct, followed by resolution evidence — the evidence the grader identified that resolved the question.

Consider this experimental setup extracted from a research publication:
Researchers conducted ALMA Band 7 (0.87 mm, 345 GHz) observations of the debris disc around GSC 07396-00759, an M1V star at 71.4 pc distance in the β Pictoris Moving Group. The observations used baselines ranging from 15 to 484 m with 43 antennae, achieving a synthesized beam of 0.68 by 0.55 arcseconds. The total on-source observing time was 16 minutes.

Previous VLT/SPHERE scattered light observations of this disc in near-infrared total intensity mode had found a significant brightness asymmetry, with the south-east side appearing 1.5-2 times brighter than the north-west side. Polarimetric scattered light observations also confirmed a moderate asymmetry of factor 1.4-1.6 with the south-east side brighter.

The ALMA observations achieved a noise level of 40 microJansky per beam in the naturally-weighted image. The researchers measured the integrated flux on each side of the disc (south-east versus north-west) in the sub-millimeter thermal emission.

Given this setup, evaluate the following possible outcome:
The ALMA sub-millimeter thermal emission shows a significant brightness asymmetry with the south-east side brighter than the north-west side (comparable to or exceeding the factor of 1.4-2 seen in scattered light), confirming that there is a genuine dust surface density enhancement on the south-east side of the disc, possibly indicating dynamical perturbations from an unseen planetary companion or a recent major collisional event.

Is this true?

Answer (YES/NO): NO